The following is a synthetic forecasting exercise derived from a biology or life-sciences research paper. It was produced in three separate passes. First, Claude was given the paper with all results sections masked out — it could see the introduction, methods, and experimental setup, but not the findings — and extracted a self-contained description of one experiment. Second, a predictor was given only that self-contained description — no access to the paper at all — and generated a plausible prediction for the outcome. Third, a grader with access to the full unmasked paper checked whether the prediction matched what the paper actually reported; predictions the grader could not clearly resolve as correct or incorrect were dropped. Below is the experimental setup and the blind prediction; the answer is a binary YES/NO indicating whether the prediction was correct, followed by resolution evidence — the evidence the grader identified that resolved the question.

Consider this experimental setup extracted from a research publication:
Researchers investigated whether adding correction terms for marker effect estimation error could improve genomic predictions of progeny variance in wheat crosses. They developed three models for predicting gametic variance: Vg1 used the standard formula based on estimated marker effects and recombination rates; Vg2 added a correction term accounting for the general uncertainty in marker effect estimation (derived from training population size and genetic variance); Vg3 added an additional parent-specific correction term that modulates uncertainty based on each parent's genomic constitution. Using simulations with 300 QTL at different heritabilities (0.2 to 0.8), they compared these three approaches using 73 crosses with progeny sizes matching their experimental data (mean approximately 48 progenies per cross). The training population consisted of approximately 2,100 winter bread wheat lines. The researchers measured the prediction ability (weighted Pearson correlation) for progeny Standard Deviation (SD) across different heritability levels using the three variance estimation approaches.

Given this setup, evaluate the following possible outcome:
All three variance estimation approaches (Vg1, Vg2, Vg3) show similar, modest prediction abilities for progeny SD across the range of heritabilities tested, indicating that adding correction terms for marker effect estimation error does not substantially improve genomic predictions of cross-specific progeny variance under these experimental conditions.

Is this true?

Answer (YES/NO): YES